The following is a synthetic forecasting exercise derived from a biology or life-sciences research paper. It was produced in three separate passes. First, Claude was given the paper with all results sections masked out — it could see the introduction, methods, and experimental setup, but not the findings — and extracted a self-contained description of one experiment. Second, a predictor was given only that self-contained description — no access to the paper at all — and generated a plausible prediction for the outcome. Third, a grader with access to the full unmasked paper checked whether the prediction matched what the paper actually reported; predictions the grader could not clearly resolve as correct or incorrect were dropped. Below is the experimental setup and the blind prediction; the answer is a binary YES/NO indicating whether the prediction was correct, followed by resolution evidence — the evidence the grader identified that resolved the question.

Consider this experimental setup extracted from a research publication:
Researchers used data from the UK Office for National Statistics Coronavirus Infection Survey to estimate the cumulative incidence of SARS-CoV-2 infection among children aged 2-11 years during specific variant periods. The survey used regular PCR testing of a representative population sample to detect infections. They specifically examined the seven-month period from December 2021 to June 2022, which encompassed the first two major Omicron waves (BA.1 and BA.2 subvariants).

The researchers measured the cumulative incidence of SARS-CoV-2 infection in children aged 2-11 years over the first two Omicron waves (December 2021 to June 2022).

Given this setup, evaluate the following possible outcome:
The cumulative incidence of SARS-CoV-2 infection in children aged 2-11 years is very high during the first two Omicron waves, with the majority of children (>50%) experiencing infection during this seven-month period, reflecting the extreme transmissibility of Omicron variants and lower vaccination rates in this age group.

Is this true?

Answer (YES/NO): YES